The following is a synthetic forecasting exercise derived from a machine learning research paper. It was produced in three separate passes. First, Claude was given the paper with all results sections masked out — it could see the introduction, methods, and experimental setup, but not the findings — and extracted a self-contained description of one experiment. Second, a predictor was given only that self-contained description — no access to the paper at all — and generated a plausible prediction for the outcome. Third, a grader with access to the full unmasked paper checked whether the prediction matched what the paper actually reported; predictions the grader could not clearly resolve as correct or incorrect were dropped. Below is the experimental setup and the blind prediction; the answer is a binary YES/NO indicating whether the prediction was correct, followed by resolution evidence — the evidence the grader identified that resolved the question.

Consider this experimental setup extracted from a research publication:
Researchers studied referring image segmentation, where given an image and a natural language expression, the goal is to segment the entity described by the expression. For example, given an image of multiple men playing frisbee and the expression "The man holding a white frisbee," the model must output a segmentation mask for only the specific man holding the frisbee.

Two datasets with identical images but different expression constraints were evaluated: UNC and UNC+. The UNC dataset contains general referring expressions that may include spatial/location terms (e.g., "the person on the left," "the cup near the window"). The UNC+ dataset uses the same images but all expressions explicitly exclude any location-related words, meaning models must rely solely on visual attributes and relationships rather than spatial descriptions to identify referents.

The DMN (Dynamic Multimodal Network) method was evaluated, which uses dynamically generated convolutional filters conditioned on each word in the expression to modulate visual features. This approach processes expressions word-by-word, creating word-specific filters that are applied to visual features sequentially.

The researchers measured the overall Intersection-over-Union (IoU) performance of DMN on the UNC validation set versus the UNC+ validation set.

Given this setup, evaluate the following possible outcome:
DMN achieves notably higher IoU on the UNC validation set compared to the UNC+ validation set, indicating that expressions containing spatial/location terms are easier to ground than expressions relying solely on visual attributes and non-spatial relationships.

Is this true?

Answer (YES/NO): YES